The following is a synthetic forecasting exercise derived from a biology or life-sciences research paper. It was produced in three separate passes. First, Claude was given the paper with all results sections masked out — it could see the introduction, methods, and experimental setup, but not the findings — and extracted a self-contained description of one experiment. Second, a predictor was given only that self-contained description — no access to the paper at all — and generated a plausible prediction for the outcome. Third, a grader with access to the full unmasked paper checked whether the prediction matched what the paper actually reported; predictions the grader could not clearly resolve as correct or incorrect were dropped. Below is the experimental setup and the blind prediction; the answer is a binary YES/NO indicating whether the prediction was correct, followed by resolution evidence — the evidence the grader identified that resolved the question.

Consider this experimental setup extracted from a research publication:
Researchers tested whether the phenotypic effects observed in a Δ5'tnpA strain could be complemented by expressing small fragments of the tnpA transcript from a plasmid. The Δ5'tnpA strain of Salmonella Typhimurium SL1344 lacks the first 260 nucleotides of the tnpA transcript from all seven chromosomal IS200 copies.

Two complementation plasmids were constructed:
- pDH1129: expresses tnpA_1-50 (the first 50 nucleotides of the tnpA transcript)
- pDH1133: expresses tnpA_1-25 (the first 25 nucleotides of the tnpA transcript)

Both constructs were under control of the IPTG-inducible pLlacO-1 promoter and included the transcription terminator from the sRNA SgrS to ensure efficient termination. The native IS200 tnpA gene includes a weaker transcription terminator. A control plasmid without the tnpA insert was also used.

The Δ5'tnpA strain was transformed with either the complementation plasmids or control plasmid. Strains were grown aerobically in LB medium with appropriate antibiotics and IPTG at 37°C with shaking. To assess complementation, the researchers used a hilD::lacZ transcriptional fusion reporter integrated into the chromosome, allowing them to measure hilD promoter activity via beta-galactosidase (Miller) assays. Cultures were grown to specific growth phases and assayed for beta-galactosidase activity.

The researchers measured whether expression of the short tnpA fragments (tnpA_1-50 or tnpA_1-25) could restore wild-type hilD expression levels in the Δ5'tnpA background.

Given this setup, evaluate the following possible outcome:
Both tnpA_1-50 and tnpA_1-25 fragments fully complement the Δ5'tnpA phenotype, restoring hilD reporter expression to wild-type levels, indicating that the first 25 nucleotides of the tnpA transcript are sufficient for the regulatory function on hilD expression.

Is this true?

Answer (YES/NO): NO